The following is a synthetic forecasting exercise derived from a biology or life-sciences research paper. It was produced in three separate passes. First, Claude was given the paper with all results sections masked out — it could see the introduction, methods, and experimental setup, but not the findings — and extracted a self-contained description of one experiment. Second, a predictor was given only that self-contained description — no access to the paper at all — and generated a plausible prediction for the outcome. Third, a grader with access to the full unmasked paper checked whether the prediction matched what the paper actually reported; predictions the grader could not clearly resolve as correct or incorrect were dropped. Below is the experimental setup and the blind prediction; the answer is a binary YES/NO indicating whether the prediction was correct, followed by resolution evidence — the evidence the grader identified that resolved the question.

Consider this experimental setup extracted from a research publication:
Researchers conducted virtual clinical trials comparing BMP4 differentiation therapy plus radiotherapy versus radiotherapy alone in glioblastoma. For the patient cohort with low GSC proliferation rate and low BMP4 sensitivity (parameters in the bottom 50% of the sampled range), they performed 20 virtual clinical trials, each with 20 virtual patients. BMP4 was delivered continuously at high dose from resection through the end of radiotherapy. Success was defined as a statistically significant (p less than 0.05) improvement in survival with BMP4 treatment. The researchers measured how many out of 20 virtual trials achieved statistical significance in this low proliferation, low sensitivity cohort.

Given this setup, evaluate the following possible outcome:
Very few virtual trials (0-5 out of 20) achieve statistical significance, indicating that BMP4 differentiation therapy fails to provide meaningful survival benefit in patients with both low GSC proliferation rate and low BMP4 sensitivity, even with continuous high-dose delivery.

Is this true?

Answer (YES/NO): YES